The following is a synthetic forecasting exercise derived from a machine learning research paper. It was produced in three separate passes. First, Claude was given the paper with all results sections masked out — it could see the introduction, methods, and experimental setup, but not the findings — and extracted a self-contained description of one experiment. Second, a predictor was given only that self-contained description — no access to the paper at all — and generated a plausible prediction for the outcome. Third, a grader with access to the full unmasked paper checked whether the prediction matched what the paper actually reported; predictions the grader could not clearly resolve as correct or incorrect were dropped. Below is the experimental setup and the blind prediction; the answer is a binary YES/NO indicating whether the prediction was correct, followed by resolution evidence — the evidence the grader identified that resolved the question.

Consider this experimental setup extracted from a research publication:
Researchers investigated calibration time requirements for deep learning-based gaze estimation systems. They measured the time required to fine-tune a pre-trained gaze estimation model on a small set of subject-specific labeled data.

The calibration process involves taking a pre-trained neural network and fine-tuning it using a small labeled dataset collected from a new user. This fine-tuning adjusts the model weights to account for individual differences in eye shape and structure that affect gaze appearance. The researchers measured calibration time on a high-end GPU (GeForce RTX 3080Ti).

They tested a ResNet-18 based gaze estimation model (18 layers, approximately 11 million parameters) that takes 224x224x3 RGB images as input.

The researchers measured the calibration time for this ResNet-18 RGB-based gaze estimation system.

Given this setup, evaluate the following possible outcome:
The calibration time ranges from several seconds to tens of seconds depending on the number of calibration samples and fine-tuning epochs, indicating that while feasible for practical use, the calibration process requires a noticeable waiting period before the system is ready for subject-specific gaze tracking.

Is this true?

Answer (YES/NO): NO